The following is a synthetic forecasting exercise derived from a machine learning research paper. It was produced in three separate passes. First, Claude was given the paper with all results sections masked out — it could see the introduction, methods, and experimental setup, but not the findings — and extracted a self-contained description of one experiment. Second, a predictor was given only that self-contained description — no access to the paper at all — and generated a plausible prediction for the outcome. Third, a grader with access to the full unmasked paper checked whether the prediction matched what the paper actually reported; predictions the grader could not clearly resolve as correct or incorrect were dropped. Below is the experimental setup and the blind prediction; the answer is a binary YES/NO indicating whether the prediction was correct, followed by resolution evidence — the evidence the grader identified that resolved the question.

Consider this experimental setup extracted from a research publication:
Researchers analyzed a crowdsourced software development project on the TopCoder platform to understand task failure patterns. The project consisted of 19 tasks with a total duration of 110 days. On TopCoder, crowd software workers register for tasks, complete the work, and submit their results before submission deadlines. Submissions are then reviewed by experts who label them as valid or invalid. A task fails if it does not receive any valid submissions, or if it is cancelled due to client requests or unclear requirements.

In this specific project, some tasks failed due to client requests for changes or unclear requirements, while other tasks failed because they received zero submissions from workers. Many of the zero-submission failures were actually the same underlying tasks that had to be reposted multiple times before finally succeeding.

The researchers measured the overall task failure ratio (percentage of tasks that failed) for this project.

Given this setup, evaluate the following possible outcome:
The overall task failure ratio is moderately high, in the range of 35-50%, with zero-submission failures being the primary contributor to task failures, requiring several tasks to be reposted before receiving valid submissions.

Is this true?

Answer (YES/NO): NO